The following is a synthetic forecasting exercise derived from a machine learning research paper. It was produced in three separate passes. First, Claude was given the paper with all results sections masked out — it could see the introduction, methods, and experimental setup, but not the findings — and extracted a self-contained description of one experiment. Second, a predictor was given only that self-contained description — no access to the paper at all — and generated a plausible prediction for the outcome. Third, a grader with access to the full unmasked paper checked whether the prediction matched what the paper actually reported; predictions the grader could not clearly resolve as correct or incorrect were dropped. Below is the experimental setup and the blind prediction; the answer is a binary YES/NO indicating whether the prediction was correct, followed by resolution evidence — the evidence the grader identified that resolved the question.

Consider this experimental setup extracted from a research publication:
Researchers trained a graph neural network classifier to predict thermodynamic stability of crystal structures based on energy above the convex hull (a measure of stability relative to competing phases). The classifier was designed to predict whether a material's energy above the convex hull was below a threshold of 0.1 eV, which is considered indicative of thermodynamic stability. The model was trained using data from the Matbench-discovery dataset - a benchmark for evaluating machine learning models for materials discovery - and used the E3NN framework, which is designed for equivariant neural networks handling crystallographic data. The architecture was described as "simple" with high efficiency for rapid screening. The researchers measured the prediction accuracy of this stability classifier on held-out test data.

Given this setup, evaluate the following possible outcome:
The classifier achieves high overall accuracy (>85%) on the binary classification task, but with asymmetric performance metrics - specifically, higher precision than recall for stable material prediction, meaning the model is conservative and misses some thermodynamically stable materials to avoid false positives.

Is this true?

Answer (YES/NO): NO